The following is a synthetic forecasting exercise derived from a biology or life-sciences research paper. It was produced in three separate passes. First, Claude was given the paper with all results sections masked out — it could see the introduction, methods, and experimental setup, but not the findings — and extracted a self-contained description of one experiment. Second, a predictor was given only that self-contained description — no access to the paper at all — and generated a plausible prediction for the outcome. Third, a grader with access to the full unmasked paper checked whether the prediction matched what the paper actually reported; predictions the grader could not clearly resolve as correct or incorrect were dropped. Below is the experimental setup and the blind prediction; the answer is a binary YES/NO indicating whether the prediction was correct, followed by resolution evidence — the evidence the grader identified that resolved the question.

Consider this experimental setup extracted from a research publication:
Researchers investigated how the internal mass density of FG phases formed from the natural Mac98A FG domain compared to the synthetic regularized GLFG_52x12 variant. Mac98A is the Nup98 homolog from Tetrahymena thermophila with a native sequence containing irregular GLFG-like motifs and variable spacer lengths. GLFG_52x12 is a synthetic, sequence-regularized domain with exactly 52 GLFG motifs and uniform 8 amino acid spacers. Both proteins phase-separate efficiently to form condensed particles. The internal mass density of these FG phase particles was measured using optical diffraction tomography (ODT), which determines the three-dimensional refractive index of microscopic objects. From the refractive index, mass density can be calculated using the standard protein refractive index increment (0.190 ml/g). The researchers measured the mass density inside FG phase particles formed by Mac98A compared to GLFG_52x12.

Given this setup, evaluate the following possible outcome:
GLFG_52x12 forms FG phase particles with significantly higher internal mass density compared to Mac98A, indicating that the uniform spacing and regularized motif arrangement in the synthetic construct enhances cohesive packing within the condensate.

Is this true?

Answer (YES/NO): NO